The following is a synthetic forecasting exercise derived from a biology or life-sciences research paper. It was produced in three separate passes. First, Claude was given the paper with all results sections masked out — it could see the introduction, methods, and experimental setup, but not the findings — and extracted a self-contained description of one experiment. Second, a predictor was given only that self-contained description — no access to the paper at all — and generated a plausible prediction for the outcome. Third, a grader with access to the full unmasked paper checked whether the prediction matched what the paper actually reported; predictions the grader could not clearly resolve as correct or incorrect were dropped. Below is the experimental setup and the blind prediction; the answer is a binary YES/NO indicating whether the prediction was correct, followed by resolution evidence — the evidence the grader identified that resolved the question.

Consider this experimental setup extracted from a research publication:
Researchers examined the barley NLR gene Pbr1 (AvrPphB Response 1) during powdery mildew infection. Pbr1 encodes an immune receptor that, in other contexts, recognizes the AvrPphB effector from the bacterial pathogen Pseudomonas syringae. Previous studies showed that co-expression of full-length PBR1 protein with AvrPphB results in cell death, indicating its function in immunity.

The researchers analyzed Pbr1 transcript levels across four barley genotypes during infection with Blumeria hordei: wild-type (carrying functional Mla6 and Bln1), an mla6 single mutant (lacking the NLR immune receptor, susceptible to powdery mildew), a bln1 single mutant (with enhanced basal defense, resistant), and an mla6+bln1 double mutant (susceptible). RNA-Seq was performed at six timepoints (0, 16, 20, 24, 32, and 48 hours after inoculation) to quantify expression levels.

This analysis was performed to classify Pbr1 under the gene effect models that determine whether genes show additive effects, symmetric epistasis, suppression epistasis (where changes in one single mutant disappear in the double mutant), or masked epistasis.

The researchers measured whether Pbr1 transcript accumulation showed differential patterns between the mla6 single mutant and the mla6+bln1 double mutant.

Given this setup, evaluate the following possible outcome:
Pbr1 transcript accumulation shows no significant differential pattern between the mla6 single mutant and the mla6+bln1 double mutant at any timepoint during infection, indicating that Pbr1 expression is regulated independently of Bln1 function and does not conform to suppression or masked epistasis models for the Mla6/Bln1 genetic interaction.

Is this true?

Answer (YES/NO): NO